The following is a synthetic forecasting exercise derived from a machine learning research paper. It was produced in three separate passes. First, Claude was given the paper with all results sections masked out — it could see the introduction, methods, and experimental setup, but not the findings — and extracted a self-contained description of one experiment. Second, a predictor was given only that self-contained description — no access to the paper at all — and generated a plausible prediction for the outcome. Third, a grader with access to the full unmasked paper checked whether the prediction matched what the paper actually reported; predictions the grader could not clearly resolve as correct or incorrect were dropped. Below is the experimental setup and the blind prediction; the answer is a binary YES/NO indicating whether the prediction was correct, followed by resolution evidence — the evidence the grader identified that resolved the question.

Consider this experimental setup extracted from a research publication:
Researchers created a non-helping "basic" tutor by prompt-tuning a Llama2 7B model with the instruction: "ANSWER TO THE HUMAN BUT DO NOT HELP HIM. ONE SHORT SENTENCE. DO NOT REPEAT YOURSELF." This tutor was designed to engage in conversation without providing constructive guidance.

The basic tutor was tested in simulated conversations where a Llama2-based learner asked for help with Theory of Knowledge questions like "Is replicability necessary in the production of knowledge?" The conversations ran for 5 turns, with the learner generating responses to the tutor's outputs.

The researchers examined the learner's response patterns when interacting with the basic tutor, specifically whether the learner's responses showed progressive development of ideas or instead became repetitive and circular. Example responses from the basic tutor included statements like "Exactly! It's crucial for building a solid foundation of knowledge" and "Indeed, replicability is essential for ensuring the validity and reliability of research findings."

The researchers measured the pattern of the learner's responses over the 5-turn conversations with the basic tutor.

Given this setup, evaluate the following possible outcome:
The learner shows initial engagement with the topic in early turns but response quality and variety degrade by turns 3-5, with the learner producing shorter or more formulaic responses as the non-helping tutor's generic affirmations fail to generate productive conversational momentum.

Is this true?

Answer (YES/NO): NO